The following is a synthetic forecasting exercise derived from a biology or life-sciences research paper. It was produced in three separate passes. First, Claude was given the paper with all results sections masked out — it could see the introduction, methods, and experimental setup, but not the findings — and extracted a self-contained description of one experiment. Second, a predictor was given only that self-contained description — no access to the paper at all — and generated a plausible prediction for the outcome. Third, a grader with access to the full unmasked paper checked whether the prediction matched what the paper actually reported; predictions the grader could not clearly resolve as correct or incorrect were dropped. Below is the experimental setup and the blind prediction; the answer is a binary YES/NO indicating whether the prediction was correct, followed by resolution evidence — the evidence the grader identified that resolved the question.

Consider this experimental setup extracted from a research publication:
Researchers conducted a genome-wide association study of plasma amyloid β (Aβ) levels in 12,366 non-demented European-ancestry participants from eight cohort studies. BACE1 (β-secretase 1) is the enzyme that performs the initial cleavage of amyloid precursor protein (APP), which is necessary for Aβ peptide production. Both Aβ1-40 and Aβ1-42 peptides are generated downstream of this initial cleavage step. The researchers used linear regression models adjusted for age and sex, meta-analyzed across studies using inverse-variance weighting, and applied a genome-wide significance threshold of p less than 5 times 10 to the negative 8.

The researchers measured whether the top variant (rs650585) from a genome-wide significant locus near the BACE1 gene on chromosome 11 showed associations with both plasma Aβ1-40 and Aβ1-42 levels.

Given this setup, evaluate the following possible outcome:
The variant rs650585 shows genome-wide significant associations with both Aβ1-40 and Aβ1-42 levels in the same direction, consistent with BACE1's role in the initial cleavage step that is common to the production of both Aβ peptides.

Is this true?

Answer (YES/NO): NO